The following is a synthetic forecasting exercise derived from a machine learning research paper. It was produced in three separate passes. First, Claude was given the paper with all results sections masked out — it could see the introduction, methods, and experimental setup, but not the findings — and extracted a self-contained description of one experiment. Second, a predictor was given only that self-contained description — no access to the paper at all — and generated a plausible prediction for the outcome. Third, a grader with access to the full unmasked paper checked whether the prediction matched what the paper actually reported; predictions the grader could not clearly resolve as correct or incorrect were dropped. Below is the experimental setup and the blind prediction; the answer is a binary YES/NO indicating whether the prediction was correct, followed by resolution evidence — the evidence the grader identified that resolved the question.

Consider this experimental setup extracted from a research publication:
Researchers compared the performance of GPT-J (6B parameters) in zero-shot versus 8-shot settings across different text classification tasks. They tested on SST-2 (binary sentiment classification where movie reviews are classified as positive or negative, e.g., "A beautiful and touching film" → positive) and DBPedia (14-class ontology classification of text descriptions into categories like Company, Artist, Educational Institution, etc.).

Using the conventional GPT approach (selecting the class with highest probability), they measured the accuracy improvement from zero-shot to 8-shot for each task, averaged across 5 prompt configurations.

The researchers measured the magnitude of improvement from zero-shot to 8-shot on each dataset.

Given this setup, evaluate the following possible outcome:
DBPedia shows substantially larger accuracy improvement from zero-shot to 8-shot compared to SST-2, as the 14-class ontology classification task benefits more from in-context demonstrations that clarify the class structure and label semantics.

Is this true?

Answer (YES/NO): YES